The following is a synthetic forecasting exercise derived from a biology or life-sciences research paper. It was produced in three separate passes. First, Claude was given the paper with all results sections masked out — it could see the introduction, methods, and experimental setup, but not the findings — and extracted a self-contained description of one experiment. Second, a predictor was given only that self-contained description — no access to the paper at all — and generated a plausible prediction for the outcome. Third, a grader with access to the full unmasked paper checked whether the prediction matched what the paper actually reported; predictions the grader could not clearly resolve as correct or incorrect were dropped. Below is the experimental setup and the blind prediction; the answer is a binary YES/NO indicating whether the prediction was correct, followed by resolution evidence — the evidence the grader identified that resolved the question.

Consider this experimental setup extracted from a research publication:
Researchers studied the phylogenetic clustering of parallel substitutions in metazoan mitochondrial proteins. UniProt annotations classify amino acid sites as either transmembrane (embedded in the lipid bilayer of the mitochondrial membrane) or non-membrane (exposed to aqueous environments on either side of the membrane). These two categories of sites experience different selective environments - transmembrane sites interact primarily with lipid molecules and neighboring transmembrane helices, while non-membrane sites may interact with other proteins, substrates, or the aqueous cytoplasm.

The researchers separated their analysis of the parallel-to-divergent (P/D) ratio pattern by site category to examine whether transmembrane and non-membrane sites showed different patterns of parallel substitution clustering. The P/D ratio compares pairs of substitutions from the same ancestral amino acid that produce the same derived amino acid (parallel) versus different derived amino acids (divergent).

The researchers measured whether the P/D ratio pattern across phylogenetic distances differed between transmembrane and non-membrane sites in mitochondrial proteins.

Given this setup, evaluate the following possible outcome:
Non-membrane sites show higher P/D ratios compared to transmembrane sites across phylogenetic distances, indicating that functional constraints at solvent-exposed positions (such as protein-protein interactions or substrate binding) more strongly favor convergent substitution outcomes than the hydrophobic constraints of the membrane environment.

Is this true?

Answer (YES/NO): NO